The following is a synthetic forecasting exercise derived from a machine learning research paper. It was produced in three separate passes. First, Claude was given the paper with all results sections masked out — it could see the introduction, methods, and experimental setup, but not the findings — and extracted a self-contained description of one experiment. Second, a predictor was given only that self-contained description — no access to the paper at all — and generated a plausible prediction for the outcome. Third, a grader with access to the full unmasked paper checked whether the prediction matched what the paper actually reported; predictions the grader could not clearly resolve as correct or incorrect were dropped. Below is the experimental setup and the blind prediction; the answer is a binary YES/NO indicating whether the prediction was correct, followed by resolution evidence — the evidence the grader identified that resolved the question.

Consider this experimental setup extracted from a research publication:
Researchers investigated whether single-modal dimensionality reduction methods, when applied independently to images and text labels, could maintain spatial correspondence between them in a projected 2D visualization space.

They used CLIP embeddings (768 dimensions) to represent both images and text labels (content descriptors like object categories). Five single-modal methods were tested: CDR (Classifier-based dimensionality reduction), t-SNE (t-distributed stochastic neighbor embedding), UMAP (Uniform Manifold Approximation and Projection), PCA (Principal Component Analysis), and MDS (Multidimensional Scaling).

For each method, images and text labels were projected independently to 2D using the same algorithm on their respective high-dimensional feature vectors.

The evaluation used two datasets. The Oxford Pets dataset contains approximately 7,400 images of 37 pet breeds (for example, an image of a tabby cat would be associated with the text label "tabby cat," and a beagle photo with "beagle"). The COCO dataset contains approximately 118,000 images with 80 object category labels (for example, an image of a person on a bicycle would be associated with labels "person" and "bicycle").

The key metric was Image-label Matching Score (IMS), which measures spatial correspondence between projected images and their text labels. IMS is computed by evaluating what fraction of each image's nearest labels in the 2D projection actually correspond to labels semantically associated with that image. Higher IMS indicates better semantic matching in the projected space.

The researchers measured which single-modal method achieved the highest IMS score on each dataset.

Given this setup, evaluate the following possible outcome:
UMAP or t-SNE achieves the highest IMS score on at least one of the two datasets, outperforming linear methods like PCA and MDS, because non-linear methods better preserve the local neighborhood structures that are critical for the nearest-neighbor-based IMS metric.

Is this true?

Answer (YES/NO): NO